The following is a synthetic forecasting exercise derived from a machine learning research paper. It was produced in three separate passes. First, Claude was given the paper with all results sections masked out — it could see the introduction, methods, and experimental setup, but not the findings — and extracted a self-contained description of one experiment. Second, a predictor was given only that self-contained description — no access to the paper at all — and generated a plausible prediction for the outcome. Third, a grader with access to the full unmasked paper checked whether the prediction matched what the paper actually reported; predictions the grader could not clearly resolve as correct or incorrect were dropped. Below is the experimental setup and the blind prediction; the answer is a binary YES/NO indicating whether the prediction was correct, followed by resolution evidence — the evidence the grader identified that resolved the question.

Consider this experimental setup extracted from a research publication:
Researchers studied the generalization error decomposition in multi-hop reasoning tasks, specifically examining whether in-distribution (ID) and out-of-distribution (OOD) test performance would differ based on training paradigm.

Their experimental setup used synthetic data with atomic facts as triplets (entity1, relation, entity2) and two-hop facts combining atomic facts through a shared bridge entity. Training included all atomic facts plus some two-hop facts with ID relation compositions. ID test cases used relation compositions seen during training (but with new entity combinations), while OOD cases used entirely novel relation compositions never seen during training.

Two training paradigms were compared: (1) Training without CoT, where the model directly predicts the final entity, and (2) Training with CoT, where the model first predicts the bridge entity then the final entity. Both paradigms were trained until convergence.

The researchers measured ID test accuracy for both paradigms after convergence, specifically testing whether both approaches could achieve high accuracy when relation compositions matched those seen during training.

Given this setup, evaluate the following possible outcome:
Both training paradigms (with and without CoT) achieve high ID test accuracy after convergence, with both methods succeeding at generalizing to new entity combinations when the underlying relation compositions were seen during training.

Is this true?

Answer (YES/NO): YES